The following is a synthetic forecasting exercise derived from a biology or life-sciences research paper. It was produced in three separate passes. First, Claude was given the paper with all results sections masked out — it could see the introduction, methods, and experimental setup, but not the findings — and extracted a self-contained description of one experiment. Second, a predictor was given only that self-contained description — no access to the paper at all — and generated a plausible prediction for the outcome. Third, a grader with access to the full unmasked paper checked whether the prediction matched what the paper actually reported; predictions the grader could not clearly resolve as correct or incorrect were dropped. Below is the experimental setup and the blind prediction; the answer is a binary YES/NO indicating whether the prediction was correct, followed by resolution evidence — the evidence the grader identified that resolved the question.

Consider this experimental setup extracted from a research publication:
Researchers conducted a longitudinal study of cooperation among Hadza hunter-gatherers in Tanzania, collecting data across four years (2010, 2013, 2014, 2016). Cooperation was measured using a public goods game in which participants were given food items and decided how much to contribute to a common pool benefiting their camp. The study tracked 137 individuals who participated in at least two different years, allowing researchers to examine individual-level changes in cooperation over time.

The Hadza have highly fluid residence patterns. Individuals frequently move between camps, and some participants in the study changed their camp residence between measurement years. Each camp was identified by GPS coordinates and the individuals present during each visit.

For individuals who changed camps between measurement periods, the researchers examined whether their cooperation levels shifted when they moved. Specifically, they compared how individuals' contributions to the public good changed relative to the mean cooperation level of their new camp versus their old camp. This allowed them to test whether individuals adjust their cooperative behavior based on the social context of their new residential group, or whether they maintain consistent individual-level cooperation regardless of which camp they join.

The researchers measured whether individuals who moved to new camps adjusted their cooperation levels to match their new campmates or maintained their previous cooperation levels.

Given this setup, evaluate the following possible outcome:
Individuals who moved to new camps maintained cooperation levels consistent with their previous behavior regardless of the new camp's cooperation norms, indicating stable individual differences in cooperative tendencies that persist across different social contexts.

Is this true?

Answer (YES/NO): NO